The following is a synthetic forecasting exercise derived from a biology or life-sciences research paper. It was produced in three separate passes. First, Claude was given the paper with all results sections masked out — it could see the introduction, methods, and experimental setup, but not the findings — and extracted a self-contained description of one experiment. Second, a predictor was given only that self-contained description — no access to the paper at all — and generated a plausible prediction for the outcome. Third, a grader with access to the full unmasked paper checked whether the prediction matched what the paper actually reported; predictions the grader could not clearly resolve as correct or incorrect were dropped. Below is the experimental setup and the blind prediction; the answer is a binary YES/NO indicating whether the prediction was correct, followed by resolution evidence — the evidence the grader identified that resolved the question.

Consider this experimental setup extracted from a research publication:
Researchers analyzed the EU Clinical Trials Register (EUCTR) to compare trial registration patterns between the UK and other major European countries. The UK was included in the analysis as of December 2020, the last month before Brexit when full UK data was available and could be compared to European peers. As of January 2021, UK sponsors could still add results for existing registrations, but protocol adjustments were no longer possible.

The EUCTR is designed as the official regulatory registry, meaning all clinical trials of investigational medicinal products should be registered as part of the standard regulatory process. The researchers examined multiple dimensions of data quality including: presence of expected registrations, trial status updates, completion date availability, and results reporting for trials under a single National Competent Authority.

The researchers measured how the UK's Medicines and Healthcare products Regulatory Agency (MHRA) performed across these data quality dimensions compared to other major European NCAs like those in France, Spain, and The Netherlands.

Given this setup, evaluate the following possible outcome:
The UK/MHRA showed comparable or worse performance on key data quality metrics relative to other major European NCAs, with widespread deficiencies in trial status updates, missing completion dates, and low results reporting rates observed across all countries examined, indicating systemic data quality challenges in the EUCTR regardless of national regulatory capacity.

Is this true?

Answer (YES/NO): NO